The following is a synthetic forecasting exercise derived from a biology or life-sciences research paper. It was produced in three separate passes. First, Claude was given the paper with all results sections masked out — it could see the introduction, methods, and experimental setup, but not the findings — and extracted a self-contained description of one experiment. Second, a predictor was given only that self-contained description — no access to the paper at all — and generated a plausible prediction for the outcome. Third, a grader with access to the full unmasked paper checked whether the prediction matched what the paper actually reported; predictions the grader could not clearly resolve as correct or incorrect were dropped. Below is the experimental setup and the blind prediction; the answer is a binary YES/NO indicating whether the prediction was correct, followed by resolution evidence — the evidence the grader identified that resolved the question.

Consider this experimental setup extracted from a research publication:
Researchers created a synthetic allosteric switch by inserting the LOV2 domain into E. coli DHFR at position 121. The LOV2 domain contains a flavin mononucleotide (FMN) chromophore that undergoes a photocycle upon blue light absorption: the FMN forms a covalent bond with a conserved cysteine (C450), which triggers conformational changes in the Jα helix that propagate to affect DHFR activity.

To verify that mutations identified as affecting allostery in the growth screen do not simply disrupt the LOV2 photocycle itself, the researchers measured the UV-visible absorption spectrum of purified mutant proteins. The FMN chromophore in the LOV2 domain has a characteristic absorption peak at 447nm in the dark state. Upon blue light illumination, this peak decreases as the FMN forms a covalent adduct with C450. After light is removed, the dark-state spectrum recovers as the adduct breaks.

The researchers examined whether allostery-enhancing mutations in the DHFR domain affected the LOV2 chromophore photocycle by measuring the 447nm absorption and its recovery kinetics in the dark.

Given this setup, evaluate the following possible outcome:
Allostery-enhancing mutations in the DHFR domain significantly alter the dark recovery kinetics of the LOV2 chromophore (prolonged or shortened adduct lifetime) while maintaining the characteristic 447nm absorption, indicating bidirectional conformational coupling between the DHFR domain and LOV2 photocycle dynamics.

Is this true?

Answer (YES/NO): NO